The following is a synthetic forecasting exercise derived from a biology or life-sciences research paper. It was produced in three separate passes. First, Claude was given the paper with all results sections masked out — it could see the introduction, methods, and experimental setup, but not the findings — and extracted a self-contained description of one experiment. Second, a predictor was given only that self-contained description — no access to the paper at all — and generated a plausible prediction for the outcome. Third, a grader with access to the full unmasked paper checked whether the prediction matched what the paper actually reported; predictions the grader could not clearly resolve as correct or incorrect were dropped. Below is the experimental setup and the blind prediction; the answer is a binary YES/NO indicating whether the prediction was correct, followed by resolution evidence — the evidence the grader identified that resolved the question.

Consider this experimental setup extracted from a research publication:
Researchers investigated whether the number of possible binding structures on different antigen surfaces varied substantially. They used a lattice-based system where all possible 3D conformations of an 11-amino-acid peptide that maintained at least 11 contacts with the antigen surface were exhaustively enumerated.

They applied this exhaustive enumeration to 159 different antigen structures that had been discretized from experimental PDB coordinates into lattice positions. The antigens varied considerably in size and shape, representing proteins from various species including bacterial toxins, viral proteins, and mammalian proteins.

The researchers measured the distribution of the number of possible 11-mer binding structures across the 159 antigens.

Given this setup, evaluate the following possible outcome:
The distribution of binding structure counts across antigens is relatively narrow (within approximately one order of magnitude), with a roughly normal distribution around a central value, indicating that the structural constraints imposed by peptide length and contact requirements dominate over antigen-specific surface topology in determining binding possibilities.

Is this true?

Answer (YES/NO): NO